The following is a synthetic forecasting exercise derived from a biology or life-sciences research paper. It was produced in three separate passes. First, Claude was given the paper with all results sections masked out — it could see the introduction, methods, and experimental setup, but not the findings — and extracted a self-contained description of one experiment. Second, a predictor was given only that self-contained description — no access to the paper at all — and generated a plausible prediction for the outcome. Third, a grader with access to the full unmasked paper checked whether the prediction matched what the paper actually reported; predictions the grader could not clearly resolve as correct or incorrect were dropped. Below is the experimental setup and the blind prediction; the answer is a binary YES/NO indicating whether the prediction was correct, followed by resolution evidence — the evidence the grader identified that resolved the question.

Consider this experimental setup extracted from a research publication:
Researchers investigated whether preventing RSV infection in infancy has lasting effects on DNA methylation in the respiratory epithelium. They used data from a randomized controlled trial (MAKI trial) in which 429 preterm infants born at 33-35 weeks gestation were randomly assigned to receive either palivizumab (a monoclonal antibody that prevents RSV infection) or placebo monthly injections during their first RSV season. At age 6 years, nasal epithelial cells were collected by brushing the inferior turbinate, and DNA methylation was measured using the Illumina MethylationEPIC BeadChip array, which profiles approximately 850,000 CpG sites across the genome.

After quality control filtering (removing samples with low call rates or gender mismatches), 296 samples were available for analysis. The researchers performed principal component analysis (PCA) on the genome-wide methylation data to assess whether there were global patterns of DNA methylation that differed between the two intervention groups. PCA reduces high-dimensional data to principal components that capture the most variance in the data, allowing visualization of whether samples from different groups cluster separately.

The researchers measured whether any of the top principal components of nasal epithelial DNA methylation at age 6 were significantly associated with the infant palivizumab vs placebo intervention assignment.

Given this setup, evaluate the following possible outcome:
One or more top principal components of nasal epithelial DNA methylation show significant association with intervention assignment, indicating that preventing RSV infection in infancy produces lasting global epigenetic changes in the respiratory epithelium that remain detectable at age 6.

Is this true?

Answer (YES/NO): YES